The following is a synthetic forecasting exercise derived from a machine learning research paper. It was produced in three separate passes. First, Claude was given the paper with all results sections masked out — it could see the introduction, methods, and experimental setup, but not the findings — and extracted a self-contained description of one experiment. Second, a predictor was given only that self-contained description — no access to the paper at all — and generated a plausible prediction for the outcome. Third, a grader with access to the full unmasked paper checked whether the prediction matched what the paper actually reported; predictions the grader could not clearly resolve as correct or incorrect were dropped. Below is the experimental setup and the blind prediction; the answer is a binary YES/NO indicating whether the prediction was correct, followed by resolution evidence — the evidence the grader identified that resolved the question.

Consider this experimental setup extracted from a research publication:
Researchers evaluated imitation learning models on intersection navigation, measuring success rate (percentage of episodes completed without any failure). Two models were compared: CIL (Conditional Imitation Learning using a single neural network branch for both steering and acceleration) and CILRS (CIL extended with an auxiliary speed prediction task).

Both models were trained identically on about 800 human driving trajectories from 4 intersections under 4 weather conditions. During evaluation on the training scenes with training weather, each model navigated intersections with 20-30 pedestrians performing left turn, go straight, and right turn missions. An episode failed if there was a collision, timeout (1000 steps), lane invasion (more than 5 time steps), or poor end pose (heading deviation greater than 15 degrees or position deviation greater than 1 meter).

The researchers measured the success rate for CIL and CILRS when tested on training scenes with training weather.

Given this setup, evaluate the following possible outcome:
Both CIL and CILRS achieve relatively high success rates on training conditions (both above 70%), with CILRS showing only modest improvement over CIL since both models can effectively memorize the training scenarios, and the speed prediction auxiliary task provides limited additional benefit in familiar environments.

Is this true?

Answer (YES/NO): NO